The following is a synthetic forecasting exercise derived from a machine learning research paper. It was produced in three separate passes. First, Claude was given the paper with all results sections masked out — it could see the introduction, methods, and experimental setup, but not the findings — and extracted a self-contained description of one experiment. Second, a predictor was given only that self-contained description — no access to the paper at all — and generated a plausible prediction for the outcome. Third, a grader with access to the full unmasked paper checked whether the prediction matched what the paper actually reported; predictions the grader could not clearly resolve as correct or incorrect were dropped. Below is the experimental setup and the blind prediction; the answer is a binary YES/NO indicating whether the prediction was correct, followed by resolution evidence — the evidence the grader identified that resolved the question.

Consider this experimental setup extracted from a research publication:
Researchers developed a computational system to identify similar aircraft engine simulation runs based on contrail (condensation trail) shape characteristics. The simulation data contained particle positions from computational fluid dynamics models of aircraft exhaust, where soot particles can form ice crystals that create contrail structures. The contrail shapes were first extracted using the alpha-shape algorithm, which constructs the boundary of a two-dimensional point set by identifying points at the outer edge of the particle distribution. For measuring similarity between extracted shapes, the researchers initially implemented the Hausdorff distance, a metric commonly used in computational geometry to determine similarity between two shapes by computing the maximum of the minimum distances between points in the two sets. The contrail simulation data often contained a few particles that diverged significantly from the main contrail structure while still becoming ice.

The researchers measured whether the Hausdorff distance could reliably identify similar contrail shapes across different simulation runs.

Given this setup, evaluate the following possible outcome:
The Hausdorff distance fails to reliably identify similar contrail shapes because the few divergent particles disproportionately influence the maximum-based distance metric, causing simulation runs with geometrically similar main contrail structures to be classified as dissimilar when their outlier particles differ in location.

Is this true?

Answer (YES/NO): YES